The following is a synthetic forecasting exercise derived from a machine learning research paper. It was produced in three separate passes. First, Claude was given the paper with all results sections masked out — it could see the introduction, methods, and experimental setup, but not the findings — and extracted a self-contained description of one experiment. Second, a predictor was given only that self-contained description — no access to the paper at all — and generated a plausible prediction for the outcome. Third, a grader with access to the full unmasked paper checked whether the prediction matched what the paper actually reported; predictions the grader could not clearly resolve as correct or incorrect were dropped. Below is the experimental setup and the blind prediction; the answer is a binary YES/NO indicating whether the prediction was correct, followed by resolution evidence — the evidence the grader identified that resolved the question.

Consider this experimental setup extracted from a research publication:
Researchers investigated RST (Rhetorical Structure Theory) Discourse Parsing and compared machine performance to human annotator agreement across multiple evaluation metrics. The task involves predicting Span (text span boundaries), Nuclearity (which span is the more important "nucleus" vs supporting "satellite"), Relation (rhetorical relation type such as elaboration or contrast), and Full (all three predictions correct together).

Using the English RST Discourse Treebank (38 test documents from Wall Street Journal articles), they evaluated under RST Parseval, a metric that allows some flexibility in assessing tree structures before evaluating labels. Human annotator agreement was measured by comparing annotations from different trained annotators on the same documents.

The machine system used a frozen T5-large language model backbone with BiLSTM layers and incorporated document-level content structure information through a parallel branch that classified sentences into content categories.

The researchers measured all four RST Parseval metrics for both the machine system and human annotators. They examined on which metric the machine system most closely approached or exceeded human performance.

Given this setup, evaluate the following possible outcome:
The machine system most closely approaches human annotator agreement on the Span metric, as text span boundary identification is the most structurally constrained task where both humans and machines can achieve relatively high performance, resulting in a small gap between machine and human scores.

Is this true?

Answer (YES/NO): YES